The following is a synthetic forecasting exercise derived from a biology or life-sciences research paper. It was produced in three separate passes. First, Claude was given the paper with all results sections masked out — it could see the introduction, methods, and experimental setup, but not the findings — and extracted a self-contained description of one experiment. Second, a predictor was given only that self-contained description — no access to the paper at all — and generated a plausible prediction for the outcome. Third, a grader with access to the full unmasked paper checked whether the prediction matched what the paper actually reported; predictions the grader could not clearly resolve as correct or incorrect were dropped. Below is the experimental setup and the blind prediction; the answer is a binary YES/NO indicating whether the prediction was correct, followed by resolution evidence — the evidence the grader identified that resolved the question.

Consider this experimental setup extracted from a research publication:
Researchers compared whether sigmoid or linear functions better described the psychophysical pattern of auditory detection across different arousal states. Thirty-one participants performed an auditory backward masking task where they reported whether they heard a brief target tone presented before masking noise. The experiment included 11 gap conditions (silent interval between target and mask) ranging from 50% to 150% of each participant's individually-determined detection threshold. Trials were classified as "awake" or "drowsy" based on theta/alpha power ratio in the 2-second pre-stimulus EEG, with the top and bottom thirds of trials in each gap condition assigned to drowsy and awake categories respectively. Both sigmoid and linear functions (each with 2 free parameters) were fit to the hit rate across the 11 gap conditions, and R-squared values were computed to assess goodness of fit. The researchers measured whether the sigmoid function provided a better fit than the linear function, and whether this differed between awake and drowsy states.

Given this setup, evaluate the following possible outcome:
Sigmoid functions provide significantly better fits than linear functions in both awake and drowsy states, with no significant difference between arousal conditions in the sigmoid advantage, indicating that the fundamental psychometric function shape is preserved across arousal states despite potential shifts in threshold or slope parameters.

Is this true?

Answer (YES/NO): NO